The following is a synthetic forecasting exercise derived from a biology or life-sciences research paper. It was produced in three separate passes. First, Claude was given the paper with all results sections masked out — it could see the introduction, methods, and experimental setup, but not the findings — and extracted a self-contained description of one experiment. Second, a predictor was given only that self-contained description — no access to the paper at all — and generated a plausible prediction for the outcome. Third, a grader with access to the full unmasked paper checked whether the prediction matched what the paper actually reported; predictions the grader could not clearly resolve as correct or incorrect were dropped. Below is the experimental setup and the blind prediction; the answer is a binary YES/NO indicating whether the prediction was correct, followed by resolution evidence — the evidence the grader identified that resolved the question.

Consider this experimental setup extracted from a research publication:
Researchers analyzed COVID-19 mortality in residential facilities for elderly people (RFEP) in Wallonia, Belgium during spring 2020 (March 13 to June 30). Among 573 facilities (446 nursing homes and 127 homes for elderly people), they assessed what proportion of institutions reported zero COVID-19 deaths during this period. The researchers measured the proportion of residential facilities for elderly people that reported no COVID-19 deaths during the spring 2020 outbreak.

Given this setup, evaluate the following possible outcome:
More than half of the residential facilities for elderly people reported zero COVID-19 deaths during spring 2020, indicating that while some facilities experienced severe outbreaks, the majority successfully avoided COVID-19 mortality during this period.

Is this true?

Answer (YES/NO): YES